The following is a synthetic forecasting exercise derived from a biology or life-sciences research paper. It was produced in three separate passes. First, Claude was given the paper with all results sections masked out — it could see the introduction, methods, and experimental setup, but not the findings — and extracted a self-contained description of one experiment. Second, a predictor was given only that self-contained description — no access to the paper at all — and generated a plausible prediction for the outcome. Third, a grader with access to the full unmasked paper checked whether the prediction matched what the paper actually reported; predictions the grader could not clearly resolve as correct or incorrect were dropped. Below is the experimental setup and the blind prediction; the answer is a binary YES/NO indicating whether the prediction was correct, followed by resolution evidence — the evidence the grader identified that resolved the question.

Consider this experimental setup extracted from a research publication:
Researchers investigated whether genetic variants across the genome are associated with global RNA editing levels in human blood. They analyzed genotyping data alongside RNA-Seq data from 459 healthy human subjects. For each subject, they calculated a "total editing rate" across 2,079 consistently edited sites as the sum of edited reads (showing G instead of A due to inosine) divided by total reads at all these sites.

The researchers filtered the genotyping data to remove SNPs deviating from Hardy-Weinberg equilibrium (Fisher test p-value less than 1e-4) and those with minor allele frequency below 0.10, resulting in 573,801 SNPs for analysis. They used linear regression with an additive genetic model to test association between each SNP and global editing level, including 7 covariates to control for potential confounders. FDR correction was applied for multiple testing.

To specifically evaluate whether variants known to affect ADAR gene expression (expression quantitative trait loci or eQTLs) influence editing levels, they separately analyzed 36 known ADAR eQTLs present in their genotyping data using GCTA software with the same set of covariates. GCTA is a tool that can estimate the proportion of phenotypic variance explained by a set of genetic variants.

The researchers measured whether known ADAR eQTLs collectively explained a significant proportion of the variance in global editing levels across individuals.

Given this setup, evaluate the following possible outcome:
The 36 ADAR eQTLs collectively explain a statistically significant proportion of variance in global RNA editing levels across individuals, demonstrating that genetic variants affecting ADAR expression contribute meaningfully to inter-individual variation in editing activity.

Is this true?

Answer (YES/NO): YES